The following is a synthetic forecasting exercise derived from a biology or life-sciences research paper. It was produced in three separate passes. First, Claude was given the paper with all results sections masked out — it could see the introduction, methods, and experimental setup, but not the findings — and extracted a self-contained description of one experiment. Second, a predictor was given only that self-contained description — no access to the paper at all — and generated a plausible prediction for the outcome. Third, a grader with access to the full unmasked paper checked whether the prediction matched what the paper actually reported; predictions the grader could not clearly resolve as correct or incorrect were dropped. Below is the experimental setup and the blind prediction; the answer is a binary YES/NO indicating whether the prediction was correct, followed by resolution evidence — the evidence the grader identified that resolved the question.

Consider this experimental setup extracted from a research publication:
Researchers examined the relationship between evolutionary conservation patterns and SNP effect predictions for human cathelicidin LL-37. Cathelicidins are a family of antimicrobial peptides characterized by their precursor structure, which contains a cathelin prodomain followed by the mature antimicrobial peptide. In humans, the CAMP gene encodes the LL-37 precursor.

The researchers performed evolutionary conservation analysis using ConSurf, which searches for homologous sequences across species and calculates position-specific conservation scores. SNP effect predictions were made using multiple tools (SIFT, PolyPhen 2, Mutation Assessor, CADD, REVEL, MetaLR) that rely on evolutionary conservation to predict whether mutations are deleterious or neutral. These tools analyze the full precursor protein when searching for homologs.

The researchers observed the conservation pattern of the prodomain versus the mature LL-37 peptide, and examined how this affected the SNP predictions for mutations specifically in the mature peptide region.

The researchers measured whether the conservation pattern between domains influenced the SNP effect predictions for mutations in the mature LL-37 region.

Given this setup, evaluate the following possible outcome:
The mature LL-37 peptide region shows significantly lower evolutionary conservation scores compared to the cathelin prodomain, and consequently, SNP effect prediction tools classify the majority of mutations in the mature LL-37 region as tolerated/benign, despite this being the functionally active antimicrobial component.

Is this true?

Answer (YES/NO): YES